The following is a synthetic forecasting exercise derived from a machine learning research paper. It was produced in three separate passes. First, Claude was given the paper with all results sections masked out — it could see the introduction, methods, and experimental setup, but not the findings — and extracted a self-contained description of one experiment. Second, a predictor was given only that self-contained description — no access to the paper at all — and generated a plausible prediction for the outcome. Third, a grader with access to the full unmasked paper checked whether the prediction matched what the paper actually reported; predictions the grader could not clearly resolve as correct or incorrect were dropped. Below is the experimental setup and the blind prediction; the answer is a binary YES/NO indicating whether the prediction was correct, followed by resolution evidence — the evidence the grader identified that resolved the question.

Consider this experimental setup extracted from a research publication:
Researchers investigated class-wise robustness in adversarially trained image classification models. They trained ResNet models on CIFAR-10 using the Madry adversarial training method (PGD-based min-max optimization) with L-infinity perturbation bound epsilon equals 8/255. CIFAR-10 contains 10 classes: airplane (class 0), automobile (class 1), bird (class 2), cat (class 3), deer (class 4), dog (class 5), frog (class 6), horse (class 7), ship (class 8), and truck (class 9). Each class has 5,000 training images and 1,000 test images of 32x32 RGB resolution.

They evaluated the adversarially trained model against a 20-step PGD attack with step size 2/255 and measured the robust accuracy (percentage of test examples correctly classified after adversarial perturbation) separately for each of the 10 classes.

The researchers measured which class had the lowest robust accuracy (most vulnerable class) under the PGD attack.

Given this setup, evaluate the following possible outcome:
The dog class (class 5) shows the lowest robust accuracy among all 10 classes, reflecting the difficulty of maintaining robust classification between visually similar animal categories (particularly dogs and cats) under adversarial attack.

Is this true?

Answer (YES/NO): NO